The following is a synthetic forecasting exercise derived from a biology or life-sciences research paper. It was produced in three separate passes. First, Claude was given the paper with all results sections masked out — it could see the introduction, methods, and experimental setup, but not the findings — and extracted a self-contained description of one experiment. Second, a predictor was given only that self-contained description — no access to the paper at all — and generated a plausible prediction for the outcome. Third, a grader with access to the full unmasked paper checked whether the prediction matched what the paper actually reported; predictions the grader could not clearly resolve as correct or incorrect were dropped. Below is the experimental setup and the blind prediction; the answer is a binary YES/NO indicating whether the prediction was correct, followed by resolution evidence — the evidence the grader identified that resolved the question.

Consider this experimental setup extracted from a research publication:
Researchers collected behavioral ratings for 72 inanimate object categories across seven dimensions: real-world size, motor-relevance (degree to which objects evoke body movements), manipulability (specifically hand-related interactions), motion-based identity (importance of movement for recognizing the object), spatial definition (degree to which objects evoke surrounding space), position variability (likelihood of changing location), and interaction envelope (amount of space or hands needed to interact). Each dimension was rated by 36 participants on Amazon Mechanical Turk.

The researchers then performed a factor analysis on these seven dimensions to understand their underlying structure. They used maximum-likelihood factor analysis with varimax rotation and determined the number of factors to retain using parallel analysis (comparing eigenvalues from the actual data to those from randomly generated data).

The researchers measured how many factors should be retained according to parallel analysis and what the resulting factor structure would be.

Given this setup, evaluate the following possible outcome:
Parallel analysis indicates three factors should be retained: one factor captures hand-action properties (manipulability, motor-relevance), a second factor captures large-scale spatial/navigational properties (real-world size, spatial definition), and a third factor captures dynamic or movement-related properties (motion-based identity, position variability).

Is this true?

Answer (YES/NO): NO